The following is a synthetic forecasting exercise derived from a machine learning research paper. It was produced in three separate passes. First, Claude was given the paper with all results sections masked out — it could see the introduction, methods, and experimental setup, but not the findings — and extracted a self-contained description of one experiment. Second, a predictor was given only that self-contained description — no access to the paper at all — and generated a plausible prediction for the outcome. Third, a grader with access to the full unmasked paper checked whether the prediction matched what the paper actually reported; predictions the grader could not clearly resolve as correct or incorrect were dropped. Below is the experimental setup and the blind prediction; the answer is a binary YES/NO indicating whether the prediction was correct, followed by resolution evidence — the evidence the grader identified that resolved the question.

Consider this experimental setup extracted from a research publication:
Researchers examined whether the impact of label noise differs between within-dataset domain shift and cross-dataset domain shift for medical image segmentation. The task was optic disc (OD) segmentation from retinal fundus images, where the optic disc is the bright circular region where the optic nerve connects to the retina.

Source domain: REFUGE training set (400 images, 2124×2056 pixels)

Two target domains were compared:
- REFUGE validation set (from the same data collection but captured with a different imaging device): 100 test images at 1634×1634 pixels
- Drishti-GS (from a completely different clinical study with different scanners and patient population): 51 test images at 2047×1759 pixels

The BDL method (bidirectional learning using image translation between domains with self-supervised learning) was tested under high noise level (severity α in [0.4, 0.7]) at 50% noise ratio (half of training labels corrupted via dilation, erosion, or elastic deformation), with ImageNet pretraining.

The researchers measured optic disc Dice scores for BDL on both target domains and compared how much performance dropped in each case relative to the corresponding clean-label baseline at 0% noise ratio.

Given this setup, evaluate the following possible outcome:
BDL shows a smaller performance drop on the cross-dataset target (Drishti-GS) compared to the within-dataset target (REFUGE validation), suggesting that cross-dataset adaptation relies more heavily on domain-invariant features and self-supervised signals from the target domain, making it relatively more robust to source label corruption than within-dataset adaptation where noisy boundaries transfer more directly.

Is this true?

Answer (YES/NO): NO